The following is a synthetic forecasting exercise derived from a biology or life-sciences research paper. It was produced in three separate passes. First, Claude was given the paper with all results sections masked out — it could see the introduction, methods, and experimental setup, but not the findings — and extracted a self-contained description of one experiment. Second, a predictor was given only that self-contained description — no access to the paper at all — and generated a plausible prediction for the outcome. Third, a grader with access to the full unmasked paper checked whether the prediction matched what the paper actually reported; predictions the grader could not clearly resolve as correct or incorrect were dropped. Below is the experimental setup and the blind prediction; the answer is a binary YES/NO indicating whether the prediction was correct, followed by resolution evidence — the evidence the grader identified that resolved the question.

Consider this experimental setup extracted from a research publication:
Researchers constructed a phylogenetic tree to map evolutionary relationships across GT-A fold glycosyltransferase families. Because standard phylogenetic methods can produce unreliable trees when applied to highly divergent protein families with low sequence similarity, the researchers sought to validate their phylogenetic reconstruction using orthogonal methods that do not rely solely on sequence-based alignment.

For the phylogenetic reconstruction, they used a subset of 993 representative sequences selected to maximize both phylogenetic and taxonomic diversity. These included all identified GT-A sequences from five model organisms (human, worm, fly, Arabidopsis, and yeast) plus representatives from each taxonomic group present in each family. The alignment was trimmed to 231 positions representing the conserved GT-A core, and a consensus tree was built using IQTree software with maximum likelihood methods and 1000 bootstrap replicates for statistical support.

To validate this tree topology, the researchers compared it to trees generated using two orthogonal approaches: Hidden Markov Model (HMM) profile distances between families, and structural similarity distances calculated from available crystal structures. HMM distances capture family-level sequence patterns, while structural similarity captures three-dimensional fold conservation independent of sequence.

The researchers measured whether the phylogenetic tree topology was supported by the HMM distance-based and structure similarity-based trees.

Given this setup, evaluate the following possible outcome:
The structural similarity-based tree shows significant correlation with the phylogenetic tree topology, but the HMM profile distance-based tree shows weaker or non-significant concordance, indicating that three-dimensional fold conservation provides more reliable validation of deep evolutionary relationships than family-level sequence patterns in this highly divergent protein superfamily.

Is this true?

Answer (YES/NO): NO